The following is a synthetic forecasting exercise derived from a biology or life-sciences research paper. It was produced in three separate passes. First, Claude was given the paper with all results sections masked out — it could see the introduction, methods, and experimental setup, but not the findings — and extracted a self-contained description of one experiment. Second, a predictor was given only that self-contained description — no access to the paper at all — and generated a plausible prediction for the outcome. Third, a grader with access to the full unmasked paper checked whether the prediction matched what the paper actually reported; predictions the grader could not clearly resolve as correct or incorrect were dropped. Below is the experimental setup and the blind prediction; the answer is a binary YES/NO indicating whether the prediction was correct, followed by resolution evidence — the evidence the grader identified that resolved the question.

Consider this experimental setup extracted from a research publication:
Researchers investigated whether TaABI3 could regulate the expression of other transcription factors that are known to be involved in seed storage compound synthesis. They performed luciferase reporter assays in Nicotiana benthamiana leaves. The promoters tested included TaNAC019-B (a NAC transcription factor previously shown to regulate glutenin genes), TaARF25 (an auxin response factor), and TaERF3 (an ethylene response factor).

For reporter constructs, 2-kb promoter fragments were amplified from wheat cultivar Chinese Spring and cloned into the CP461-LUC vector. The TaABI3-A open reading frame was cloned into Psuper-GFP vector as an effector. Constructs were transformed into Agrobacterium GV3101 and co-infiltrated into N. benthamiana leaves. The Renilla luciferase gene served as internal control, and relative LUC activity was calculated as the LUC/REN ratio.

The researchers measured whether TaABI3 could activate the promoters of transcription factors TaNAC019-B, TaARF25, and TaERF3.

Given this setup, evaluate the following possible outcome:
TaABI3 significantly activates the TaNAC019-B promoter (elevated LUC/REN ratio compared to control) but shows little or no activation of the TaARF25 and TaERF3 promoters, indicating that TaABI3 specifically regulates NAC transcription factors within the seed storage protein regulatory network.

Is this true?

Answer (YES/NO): NO